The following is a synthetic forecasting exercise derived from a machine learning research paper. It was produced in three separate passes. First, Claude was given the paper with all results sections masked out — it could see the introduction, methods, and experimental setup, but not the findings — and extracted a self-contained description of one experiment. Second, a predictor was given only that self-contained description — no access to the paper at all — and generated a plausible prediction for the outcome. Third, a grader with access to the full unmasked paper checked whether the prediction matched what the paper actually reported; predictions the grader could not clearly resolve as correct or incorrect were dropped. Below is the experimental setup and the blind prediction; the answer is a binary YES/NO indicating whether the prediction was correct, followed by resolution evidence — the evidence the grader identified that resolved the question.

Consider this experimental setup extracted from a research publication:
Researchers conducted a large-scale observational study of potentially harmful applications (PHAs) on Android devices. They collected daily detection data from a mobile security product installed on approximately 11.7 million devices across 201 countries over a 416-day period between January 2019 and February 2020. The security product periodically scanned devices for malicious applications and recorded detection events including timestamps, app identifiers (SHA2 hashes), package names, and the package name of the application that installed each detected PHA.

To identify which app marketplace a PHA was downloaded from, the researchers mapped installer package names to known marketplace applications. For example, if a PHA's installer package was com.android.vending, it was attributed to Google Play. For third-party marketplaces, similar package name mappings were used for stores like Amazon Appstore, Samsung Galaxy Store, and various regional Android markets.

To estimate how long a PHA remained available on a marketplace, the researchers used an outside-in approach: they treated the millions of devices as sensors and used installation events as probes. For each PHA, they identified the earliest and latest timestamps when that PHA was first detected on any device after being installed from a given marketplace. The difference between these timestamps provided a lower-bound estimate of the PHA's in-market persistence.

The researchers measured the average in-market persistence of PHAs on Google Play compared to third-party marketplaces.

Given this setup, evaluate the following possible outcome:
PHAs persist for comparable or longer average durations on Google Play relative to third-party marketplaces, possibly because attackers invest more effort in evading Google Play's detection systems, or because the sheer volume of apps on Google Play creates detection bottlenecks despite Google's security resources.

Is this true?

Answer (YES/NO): YES